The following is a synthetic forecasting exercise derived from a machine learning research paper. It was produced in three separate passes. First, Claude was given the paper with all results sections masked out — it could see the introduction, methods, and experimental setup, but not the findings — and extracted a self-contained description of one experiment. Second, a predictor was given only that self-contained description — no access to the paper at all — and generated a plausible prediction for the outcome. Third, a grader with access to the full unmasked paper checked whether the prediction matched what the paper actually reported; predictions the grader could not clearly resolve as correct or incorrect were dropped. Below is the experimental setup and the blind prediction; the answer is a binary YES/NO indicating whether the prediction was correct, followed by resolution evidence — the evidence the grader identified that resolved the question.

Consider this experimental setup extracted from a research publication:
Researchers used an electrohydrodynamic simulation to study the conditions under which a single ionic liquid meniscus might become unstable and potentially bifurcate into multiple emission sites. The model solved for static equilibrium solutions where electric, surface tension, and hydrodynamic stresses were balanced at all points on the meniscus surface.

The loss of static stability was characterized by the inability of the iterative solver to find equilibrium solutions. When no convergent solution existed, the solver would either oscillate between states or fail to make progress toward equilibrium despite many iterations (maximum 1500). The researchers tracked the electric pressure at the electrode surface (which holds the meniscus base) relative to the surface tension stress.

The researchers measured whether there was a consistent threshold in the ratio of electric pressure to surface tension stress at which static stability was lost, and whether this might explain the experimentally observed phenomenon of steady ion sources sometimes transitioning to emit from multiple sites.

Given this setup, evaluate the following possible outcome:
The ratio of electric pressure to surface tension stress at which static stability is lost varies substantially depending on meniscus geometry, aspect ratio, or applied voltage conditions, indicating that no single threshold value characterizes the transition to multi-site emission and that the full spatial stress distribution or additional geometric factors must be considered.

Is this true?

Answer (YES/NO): NO